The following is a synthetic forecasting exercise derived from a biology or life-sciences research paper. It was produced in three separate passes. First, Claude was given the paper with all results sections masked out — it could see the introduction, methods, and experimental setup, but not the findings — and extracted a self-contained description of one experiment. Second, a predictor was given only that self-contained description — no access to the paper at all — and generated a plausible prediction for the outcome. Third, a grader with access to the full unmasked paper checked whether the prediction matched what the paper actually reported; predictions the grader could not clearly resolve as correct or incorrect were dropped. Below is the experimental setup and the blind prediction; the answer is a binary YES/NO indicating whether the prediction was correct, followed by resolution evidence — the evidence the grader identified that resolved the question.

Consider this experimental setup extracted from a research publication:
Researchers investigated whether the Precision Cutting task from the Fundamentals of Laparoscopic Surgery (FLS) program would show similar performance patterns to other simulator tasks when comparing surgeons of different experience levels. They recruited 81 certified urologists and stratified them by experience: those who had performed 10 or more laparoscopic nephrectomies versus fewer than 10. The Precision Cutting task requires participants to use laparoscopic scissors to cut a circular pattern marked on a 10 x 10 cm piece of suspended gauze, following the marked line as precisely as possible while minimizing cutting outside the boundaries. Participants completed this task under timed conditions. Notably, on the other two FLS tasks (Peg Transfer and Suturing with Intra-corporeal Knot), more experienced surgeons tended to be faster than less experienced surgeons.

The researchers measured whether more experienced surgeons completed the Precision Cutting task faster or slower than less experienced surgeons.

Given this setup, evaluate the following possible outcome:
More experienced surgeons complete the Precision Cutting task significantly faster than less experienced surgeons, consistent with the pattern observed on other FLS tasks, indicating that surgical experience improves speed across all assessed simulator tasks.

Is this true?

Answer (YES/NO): NO